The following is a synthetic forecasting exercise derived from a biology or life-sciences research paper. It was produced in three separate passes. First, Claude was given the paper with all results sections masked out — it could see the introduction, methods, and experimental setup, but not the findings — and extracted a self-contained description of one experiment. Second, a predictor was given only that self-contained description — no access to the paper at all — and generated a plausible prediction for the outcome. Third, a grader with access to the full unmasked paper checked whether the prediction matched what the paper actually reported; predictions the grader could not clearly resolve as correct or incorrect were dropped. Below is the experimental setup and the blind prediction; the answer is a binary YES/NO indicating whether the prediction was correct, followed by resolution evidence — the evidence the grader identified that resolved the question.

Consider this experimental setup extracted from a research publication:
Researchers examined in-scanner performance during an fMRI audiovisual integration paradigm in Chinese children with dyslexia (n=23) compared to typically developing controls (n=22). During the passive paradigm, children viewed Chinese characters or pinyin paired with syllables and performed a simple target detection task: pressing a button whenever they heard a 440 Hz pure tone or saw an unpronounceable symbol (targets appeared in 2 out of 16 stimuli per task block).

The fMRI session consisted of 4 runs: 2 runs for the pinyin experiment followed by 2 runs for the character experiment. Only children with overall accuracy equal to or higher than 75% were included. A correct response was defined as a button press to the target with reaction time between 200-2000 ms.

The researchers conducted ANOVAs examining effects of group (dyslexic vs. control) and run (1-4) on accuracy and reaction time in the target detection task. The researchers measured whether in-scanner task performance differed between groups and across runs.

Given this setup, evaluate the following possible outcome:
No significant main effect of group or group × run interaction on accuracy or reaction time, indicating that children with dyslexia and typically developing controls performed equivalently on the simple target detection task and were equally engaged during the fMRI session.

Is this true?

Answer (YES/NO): NO